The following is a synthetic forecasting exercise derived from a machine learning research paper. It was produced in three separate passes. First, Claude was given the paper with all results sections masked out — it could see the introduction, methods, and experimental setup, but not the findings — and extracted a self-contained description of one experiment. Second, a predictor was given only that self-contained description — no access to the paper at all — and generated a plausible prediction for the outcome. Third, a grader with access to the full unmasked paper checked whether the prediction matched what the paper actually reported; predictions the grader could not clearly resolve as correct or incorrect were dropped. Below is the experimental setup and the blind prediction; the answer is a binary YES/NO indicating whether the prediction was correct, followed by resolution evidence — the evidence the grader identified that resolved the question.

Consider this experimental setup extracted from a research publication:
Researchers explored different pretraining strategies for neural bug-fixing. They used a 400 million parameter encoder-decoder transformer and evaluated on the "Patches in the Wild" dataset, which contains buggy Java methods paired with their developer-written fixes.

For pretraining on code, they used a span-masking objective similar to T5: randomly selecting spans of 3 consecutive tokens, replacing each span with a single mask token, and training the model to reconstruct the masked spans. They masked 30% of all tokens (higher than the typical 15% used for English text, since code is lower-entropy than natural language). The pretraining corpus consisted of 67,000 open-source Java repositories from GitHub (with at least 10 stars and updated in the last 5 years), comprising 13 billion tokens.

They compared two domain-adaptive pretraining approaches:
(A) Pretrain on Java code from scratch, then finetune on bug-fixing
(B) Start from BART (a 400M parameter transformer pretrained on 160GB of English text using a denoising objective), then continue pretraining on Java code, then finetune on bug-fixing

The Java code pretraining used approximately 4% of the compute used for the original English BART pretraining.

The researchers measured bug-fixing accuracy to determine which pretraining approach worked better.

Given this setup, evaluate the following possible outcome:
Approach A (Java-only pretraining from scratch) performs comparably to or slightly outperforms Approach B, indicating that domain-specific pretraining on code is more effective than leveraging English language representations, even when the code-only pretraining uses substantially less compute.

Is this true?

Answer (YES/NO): NO